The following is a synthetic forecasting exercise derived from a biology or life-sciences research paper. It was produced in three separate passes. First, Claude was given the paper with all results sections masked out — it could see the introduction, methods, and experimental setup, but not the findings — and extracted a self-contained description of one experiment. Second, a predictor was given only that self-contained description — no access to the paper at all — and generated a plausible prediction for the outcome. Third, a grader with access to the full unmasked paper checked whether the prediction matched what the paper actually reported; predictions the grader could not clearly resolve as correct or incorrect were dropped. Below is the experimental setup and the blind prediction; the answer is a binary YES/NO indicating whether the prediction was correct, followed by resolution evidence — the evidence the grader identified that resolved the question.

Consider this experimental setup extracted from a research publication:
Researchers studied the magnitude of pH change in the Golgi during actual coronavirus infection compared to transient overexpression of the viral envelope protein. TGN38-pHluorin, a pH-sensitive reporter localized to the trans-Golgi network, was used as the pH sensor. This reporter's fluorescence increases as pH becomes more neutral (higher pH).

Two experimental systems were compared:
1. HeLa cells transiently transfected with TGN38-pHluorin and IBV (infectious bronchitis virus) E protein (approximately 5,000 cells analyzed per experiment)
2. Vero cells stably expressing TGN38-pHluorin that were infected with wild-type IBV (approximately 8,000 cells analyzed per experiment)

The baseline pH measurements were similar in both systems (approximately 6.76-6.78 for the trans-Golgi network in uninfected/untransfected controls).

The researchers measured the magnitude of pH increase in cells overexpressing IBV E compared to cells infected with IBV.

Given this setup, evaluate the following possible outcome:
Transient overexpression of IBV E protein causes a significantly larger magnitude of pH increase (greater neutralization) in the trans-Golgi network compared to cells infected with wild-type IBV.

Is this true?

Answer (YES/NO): NO